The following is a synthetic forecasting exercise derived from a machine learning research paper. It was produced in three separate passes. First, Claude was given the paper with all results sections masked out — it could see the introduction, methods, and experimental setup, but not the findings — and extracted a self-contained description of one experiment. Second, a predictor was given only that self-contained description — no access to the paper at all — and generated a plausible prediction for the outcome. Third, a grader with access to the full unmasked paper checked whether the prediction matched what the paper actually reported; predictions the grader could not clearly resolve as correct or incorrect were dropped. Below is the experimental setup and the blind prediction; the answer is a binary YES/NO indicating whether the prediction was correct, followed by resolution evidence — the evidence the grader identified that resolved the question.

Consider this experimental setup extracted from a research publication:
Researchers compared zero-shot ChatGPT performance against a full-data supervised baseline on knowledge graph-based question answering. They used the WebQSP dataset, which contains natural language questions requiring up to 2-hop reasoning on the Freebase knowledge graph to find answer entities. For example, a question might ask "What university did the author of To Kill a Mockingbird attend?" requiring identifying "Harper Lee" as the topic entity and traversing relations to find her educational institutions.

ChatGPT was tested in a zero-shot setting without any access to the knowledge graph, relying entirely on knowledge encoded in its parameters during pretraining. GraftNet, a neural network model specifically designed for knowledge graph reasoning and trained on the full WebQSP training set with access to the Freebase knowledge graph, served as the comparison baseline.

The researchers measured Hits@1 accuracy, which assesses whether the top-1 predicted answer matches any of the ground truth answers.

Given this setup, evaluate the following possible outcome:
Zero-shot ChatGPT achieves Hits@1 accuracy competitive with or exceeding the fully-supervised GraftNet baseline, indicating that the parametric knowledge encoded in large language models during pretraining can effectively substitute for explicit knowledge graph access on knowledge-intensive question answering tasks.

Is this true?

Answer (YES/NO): NO